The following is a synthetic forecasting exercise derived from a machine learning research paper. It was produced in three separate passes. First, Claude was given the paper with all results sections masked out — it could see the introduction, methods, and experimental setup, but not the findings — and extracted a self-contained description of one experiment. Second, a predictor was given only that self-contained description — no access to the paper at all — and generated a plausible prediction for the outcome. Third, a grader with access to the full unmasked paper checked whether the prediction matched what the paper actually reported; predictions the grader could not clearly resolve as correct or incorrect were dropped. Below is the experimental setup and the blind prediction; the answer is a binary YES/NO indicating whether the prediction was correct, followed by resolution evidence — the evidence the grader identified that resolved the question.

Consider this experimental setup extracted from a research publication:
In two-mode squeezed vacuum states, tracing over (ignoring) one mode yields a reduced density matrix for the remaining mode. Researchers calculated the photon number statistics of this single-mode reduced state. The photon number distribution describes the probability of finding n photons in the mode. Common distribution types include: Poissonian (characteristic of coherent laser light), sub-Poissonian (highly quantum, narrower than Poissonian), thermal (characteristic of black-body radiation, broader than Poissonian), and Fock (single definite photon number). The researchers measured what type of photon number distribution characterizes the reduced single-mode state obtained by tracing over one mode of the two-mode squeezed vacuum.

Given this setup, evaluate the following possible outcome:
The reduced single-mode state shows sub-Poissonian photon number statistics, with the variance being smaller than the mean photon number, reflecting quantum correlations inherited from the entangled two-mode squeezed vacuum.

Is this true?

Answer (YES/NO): NO